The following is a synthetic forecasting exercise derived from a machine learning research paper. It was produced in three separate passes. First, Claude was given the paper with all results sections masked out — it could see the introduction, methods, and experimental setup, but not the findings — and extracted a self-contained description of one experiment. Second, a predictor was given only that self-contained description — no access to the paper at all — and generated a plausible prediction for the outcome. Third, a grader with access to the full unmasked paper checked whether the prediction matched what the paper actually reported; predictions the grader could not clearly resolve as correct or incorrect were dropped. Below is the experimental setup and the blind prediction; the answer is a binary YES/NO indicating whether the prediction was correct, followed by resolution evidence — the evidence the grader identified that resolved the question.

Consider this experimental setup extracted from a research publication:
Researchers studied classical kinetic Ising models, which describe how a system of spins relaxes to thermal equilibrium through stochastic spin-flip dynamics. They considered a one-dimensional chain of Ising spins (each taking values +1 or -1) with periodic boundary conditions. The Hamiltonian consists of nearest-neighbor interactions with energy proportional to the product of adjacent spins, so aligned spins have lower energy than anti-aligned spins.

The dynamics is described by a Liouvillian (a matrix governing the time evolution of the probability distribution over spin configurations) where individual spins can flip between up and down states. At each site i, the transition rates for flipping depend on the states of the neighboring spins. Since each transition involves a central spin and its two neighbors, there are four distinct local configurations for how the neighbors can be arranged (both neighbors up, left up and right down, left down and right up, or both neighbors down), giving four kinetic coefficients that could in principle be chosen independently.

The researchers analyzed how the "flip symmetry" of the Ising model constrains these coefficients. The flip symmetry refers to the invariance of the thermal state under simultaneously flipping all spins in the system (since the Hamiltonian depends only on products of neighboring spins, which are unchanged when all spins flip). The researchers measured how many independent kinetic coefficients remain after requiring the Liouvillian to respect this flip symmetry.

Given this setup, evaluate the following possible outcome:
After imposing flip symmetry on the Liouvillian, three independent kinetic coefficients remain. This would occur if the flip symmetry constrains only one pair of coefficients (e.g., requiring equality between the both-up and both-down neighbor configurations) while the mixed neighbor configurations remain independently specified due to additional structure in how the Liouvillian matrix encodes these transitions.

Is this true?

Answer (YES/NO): NO